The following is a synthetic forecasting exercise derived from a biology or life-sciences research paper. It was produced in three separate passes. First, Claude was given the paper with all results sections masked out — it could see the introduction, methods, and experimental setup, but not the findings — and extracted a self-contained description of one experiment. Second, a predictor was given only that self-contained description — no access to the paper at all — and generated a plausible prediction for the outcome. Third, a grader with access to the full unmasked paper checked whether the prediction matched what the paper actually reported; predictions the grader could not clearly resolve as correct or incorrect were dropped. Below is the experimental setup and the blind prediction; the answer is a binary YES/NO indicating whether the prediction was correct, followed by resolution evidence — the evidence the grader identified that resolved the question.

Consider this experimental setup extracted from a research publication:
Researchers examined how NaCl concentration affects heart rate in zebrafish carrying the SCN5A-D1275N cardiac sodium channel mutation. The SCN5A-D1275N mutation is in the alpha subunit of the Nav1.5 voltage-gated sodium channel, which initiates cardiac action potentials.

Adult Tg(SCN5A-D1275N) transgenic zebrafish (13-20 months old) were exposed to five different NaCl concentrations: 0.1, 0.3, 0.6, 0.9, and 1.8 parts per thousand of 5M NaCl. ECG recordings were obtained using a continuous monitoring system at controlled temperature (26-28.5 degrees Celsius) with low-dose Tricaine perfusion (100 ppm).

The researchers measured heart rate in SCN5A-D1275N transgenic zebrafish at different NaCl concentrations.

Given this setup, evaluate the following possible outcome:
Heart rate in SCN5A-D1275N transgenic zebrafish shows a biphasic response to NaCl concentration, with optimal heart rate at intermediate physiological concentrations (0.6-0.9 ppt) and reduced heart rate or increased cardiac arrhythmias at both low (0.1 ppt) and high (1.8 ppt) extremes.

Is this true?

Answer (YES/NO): NO